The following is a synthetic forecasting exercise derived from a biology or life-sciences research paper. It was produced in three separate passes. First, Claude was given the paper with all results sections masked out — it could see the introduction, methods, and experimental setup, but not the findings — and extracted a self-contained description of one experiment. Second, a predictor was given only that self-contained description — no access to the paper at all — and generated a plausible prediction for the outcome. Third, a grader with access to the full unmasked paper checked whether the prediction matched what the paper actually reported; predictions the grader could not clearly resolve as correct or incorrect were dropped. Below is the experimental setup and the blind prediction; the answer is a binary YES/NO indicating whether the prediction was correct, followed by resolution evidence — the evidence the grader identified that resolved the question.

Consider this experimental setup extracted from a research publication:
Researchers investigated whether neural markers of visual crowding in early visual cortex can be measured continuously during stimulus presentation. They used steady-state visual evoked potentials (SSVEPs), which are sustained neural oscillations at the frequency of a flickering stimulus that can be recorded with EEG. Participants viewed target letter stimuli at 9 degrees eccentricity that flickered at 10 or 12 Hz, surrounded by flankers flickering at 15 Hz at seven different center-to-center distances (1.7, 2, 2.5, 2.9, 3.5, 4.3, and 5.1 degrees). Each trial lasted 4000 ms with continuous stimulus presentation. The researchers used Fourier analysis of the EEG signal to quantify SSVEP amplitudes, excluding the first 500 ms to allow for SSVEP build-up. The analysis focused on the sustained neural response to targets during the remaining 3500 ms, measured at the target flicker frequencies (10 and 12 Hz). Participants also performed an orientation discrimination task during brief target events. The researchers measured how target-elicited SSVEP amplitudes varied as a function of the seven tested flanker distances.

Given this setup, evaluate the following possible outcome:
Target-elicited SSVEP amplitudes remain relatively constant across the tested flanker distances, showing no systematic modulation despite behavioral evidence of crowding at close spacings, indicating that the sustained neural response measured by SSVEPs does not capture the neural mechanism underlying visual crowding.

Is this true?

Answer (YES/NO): NO